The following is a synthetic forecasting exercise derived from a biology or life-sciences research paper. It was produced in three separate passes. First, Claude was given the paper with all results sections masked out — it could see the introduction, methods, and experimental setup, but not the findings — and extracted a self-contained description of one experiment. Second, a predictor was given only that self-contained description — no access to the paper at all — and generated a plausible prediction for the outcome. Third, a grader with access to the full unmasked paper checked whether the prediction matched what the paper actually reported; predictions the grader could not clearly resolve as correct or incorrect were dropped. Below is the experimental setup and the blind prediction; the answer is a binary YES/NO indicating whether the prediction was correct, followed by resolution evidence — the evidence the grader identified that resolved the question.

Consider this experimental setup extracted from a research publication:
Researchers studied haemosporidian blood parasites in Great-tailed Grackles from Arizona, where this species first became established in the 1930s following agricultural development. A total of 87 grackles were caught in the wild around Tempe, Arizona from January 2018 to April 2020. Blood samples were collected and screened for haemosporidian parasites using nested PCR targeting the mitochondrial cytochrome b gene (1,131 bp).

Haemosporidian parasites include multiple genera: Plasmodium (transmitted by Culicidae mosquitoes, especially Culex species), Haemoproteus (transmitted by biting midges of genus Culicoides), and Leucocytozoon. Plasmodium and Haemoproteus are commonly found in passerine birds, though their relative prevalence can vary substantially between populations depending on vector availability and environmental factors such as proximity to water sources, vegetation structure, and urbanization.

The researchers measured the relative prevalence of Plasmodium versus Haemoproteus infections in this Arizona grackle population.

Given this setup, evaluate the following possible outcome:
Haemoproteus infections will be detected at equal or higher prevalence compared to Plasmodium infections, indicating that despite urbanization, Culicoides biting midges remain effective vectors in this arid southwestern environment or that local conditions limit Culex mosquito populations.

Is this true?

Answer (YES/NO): NO